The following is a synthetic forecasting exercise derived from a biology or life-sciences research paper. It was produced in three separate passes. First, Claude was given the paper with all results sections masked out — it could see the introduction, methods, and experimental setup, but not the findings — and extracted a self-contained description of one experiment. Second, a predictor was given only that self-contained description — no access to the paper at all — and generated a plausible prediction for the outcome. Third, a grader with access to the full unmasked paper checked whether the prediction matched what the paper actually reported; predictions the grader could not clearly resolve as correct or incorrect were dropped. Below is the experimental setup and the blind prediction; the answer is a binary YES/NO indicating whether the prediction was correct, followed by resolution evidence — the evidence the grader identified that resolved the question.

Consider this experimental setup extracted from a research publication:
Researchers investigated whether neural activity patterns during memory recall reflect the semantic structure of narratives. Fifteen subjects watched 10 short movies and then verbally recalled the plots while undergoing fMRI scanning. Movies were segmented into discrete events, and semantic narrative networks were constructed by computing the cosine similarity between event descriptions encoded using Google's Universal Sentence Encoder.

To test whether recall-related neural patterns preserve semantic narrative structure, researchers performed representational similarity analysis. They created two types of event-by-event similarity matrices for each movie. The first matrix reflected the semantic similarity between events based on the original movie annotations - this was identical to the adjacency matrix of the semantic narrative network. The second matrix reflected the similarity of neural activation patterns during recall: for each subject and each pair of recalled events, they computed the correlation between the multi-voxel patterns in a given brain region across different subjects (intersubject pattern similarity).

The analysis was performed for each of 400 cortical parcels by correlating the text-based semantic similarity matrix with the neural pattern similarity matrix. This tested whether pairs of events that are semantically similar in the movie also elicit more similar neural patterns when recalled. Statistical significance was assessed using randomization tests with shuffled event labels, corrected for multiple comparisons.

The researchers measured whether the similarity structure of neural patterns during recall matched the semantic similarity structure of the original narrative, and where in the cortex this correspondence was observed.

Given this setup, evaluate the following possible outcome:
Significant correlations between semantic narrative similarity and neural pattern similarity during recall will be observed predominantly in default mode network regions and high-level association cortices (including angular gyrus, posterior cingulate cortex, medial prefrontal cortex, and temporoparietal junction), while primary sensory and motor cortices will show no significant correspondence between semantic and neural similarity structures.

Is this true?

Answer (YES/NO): YES